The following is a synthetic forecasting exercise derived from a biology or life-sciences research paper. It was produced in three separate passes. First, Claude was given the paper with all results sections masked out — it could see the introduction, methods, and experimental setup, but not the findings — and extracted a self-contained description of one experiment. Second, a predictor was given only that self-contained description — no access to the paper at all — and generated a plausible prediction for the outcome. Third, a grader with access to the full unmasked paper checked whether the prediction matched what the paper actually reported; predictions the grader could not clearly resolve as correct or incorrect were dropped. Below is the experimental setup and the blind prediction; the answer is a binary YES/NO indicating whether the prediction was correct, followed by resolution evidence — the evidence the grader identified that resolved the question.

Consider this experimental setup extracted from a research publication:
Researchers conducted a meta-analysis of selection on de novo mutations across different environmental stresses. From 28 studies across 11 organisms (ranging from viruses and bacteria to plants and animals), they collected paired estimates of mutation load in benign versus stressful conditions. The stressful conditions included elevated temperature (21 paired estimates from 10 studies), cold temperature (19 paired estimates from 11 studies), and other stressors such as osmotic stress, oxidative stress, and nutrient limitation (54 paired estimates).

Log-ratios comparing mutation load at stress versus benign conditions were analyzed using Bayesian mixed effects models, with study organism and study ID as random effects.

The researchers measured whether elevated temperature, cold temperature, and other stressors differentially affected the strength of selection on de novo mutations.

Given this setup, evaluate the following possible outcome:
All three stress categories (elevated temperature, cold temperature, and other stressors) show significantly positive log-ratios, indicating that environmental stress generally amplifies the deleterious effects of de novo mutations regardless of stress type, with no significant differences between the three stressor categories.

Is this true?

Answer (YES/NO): NO